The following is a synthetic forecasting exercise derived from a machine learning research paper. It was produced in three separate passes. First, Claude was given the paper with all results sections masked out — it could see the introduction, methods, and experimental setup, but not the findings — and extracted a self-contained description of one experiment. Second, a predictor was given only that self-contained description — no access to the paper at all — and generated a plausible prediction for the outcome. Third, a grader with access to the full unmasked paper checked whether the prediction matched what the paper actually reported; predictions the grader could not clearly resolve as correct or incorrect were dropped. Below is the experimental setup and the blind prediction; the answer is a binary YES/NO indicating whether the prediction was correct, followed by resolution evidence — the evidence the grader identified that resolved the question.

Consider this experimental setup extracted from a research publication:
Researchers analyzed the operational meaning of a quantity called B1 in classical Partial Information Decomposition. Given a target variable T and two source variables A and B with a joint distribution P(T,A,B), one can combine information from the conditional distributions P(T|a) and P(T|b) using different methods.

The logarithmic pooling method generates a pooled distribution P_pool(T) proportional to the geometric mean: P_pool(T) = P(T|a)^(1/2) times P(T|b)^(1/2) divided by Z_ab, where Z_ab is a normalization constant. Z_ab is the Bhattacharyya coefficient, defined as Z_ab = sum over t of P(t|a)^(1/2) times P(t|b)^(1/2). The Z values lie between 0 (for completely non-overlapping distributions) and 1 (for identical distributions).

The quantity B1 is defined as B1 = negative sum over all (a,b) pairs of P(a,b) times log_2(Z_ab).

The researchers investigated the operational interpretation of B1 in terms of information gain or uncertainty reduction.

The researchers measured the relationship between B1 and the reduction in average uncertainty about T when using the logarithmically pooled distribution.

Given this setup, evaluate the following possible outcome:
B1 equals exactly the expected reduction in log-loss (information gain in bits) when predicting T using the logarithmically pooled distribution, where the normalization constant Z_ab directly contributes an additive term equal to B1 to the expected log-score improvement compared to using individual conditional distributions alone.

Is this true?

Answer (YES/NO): NO